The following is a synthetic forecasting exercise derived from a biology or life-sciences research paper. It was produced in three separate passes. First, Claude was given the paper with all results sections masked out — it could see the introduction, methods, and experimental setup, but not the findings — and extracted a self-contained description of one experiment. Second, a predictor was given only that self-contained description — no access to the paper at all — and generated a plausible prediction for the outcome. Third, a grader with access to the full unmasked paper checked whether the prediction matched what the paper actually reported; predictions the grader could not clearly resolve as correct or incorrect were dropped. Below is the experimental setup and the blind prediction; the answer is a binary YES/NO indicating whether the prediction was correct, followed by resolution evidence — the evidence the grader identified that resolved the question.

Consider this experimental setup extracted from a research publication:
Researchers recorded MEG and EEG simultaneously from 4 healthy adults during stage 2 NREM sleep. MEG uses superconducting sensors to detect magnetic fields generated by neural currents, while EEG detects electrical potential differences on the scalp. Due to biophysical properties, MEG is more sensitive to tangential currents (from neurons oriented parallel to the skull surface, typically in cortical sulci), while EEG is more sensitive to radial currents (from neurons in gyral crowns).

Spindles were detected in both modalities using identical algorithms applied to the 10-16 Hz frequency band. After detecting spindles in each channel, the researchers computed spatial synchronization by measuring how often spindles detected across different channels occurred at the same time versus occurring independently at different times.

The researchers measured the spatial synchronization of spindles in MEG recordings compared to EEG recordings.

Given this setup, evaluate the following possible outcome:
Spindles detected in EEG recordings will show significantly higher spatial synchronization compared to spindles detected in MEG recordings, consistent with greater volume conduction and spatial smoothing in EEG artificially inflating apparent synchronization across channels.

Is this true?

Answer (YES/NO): NO